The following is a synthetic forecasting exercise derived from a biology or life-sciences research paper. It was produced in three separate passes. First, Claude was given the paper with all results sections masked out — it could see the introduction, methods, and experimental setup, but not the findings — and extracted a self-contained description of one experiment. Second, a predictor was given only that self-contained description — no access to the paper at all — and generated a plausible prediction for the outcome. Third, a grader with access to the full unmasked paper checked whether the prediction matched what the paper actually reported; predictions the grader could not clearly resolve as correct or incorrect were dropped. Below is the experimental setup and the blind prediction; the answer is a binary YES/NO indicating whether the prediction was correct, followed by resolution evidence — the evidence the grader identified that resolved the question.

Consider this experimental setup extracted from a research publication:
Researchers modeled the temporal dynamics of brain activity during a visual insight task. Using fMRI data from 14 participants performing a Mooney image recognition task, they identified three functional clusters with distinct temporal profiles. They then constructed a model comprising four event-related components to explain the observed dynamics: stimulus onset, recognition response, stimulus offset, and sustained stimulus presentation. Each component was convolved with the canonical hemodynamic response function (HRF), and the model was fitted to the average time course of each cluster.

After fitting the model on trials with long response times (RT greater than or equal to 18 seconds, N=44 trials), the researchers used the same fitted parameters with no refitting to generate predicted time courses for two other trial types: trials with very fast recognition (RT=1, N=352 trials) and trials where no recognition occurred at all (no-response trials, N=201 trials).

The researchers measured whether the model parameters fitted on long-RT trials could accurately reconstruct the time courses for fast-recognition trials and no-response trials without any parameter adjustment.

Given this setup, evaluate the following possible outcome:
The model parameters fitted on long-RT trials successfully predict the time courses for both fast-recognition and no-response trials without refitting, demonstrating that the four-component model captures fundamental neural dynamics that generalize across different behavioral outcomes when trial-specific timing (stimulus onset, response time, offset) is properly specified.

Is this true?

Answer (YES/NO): YES